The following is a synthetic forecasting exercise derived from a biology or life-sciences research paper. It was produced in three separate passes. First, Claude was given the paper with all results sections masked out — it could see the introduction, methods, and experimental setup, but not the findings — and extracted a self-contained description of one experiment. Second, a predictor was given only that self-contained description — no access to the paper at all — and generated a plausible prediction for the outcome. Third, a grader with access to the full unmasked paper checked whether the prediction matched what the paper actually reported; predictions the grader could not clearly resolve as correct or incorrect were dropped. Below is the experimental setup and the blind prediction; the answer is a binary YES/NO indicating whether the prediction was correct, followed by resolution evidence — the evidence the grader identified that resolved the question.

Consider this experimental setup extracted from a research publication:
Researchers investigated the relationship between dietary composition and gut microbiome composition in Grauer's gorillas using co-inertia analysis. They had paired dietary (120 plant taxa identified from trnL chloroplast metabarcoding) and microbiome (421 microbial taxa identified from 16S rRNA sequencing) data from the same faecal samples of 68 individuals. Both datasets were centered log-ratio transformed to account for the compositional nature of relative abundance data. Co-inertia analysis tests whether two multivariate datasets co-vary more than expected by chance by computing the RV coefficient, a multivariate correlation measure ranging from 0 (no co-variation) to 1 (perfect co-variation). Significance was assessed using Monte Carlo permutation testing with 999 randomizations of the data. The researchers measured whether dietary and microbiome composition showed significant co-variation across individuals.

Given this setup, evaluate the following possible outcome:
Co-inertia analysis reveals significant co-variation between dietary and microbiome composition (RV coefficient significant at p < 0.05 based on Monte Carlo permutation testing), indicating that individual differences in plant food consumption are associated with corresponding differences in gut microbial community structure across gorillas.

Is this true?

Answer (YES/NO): YES